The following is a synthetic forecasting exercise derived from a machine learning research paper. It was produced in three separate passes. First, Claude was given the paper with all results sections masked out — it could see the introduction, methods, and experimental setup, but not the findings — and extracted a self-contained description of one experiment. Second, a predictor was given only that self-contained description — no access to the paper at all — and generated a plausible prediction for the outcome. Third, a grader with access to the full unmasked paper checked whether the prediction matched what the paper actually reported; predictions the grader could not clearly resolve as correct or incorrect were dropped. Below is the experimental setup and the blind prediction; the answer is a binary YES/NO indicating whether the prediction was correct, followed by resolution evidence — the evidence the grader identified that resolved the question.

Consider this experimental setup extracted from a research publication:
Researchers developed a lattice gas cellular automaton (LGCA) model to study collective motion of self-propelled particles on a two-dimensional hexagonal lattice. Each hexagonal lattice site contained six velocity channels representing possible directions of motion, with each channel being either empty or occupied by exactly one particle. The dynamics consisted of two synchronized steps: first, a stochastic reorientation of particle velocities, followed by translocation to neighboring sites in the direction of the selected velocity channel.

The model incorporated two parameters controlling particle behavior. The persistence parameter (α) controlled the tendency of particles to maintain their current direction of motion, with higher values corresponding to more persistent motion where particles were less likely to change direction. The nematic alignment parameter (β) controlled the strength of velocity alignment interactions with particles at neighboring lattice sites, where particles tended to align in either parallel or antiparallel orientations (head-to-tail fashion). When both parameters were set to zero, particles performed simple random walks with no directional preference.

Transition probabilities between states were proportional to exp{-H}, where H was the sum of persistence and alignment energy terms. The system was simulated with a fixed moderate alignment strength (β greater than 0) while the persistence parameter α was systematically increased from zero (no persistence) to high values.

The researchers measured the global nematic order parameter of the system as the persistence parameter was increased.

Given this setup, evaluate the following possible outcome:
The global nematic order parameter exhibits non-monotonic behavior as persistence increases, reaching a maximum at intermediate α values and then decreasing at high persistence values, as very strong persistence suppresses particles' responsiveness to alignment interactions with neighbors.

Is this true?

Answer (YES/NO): NO